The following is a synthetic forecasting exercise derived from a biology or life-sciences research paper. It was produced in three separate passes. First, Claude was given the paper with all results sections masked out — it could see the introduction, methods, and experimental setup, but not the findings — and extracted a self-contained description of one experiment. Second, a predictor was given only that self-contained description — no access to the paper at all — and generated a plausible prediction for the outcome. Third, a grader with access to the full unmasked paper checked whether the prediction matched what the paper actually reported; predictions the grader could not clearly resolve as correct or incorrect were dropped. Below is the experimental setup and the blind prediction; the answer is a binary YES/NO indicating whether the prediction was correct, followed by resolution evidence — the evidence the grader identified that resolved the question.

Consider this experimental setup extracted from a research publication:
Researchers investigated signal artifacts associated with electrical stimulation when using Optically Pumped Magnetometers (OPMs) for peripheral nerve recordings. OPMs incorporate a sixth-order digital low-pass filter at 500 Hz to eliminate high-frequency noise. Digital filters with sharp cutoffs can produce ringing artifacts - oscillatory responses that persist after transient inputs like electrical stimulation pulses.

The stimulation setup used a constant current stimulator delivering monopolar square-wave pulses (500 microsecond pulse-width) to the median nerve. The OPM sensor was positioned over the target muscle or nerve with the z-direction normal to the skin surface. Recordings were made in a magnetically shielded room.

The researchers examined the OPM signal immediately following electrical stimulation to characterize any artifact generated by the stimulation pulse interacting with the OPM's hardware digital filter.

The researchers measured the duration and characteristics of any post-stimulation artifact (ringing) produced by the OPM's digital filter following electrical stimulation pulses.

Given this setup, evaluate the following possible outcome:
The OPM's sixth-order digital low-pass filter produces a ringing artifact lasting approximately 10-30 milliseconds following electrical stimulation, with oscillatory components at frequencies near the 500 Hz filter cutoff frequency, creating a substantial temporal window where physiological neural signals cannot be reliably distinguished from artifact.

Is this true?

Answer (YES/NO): YES